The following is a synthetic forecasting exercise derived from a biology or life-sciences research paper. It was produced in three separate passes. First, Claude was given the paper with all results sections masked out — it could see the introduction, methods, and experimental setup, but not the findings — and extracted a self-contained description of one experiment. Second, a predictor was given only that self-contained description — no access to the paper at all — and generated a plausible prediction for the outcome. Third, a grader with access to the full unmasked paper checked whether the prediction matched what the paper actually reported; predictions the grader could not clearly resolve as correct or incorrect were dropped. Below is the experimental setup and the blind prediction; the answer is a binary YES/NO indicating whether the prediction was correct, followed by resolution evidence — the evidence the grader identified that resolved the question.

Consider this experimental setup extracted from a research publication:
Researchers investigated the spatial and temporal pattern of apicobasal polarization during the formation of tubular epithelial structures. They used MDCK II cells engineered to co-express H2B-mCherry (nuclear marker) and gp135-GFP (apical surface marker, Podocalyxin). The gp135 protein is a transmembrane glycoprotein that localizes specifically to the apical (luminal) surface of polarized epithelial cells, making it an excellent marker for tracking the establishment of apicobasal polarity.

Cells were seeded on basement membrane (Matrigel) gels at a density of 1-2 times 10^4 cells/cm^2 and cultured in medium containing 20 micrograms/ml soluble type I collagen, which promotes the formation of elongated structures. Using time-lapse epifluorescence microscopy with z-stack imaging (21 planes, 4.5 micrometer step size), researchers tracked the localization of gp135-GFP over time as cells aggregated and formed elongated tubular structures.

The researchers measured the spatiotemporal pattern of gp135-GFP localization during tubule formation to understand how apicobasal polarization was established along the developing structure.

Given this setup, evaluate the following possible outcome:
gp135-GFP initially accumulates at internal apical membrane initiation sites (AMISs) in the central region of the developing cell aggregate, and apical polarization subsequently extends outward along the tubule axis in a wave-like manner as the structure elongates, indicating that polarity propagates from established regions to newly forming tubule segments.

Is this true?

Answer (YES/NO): NO